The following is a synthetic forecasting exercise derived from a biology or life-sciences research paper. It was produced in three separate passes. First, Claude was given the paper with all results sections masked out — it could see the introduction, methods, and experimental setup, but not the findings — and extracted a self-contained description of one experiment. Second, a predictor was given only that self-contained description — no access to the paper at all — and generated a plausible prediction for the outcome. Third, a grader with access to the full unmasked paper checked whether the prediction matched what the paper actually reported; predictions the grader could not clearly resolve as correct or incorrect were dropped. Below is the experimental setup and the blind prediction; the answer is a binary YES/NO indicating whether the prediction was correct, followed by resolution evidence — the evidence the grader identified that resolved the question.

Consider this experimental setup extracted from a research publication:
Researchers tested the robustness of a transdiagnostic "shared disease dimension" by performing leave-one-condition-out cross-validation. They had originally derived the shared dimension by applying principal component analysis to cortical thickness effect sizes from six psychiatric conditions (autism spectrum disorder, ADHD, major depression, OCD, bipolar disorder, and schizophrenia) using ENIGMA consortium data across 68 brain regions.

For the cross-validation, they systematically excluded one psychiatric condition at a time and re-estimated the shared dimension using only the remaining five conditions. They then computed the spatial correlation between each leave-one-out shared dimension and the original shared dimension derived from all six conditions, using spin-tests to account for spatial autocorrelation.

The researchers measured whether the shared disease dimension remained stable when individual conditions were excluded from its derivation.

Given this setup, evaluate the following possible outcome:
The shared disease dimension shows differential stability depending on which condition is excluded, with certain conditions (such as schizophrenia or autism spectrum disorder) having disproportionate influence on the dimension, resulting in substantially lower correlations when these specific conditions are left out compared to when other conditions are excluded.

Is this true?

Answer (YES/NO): NO